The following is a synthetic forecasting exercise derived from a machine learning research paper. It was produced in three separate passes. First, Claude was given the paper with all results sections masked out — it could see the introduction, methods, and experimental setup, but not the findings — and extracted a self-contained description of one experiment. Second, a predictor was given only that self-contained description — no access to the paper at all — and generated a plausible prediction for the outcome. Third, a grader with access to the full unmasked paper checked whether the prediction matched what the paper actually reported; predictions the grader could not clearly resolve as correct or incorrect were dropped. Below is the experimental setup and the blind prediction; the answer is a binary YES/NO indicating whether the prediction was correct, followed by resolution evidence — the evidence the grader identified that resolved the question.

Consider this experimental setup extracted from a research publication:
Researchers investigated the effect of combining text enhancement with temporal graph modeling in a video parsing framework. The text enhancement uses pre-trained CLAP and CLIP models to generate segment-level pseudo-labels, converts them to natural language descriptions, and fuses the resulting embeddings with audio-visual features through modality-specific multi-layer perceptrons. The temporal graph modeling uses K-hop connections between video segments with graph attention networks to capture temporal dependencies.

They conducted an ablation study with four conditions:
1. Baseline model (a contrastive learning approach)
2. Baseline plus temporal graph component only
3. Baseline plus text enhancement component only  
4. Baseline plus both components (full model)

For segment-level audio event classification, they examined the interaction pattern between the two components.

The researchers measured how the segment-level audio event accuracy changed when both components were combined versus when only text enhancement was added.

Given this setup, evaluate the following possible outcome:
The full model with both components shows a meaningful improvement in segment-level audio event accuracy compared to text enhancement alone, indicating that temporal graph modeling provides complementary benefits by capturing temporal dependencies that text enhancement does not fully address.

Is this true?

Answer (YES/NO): NO